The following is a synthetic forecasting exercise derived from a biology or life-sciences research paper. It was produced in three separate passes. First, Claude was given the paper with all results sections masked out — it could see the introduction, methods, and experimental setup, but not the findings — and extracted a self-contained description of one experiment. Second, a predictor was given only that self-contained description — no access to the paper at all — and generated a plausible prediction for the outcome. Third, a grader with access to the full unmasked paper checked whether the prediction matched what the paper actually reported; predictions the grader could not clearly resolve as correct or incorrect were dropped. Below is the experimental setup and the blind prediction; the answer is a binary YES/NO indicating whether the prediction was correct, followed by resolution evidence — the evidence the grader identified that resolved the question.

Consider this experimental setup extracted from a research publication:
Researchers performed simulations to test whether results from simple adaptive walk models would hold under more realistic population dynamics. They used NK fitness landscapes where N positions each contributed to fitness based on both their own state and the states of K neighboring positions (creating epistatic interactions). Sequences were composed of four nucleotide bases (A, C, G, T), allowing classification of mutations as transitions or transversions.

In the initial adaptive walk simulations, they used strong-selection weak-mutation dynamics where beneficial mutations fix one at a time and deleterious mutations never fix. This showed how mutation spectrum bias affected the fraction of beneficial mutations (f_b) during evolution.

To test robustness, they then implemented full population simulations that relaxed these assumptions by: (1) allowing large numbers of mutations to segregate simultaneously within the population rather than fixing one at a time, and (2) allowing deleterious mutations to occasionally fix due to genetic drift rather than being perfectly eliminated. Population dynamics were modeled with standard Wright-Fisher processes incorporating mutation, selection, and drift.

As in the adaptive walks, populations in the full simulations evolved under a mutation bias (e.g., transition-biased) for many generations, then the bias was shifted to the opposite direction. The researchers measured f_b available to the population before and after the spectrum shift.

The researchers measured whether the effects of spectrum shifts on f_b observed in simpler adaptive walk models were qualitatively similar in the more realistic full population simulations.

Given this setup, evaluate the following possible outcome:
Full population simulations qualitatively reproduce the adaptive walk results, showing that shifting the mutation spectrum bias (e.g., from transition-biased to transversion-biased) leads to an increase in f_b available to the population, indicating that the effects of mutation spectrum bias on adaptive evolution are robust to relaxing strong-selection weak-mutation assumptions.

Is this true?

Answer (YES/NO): YES